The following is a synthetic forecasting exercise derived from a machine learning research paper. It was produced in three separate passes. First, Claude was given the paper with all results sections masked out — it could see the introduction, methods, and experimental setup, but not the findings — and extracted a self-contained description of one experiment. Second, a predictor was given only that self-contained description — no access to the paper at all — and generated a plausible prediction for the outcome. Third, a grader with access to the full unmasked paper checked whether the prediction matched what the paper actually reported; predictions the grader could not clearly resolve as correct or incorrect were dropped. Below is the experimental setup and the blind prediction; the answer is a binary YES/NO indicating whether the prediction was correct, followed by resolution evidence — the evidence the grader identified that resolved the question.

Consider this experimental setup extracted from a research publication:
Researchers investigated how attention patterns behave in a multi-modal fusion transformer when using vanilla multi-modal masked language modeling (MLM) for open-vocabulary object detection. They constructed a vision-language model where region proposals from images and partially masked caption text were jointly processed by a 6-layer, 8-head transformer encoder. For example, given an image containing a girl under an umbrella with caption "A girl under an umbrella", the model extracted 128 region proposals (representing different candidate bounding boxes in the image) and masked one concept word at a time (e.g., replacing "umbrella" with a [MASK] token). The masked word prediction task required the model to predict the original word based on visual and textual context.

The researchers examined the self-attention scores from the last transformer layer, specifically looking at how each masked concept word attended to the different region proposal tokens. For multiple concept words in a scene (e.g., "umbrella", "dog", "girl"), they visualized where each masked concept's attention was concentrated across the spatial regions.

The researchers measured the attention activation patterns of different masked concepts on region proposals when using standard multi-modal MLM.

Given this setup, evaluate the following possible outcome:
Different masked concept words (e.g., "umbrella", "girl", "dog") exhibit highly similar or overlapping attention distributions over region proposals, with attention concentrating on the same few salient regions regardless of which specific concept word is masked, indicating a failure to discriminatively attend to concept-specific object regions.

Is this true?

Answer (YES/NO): YES